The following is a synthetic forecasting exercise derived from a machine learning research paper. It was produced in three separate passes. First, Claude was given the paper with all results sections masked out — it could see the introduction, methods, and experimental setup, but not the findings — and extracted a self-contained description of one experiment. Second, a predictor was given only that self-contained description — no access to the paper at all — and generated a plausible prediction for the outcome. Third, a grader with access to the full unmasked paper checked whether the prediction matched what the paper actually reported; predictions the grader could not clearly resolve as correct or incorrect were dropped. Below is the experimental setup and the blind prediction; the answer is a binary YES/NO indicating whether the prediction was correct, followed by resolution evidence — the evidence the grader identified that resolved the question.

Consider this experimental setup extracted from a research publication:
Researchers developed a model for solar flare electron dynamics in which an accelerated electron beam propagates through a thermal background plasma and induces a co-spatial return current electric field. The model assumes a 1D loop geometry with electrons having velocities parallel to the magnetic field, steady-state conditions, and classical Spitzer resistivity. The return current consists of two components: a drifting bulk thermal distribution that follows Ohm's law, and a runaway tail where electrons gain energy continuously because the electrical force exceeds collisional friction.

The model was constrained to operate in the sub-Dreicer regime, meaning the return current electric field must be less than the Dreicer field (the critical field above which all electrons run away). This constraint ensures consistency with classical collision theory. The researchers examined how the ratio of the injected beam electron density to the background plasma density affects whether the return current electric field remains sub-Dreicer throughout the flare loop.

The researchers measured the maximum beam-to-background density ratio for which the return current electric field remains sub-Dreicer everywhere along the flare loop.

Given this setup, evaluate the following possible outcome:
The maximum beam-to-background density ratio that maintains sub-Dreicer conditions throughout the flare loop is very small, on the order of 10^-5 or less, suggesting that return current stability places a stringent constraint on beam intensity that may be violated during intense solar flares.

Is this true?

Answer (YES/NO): NO